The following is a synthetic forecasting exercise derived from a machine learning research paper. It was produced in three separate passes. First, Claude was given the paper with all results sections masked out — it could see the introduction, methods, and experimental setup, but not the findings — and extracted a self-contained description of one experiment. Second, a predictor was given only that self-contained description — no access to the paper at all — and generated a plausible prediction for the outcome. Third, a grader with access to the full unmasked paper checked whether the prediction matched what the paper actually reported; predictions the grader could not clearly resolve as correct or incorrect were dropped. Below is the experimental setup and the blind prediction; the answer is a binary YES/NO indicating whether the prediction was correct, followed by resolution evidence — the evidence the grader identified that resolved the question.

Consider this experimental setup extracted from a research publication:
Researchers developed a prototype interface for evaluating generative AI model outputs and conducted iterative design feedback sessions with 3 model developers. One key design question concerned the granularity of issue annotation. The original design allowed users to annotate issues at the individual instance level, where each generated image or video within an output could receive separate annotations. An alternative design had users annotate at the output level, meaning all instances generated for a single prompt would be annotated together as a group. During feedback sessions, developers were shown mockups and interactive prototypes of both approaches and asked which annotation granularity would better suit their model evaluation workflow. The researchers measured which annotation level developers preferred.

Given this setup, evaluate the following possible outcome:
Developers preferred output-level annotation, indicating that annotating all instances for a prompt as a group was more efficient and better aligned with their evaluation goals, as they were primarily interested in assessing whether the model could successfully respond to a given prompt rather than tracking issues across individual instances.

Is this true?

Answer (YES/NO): YES